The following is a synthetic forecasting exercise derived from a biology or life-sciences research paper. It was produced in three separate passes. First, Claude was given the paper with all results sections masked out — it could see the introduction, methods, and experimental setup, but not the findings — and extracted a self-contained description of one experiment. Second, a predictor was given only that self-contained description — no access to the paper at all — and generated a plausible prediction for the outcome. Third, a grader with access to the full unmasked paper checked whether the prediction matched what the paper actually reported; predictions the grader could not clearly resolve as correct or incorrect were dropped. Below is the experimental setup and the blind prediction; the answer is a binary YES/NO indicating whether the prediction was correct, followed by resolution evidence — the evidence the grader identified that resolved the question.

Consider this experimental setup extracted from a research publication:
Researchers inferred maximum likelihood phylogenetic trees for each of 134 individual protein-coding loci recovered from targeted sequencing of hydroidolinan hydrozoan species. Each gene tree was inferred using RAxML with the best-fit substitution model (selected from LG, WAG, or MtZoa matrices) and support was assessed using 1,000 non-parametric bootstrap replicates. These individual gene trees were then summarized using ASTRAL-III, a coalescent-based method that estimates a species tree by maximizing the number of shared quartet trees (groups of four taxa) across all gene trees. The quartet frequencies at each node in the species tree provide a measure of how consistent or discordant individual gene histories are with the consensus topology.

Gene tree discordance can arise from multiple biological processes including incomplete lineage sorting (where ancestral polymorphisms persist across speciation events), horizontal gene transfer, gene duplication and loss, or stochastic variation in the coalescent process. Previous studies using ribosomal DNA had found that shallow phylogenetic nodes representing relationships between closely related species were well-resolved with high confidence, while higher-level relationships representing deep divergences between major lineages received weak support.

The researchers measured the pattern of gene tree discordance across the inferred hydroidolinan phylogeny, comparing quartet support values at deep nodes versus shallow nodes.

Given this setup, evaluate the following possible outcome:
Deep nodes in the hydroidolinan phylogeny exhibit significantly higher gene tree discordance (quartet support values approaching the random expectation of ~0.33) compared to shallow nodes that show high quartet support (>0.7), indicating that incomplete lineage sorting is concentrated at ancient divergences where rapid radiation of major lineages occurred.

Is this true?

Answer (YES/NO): NO